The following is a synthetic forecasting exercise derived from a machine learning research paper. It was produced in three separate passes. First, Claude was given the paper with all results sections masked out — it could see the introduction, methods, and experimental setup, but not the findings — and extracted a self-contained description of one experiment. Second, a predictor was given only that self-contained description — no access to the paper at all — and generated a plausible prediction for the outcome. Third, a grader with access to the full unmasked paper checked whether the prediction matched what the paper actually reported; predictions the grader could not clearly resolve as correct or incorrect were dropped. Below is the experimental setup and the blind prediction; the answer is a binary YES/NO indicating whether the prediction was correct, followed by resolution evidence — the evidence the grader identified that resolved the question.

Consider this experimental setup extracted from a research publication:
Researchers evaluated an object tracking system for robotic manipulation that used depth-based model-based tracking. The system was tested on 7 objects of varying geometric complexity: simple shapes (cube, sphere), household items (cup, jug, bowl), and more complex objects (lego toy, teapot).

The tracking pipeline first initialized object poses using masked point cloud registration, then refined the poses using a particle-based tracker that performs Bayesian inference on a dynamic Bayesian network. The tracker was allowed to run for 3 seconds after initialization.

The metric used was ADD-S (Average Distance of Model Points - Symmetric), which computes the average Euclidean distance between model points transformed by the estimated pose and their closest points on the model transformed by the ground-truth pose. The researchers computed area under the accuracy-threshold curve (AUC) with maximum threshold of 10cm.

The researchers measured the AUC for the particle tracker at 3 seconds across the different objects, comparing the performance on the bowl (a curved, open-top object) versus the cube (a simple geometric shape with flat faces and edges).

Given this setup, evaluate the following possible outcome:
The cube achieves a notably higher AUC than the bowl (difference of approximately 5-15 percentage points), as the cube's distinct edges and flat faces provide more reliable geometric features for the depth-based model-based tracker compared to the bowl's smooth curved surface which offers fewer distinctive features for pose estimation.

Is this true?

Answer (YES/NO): YES